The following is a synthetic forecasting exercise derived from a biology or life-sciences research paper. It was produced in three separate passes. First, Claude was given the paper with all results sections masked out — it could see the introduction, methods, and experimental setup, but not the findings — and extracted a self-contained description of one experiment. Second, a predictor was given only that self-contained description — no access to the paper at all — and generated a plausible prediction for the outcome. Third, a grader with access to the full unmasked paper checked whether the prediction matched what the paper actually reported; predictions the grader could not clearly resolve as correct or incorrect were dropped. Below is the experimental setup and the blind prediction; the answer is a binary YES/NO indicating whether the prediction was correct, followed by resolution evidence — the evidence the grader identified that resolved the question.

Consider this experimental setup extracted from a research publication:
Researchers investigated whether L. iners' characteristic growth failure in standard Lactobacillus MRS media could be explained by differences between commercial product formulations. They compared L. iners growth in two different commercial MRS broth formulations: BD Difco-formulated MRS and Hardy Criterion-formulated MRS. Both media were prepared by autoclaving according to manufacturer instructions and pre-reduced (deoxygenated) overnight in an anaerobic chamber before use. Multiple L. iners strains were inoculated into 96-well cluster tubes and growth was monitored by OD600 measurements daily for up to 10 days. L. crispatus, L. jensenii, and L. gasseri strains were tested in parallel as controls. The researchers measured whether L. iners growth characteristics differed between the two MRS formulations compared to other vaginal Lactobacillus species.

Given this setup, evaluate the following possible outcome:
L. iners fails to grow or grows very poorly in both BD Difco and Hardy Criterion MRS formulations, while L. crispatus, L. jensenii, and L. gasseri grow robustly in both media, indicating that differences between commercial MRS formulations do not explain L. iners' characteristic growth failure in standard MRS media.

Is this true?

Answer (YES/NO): NO